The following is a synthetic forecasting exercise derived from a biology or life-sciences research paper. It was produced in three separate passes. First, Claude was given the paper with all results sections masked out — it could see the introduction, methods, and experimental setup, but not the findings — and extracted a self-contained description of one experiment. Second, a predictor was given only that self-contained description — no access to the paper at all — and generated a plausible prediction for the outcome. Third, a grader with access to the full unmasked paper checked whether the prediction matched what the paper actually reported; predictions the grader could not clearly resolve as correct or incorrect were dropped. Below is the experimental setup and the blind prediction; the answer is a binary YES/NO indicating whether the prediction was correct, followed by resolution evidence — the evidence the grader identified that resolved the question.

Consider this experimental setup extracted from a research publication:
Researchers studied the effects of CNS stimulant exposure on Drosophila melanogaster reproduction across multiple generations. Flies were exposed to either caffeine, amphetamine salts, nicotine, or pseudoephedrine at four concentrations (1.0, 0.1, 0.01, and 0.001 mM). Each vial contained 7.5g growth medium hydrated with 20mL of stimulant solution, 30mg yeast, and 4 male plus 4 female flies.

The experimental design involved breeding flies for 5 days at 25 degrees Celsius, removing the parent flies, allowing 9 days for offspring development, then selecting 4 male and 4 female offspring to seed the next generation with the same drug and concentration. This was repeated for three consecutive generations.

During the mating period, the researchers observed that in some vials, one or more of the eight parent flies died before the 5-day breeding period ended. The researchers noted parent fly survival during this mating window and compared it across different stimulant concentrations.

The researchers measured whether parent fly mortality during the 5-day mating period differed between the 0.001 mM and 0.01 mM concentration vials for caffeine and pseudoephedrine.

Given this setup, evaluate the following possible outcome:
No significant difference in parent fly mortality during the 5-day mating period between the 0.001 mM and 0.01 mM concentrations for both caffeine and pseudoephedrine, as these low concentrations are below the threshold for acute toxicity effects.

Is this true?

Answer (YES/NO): NO